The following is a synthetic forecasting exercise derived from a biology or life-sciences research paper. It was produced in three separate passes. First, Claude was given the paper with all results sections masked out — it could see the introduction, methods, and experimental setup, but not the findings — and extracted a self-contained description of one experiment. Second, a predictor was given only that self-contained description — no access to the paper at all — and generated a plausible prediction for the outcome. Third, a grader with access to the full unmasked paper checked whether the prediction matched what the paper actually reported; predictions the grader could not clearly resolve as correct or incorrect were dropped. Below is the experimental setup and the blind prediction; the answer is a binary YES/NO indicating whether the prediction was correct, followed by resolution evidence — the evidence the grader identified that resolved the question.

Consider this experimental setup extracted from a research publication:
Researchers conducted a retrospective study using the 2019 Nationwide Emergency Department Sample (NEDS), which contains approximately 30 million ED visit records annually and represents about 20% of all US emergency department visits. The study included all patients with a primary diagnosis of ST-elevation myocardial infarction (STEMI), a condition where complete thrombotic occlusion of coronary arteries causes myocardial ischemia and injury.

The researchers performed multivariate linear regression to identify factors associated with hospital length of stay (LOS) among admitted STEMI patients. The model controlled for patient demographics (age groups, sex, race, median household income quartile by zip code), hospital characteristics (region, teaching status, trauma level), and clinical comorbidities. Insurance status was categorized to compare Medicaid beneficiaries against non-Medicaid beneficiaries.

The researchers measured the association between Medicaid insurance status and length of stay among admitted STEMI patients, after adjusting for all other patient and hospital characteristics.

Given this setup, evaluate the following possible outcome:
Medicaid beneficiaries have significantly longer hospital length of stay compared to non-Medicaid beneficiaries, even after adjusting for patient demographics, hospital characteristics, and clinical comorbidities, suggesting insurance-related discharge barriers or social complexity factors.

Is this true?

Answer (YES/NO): YES